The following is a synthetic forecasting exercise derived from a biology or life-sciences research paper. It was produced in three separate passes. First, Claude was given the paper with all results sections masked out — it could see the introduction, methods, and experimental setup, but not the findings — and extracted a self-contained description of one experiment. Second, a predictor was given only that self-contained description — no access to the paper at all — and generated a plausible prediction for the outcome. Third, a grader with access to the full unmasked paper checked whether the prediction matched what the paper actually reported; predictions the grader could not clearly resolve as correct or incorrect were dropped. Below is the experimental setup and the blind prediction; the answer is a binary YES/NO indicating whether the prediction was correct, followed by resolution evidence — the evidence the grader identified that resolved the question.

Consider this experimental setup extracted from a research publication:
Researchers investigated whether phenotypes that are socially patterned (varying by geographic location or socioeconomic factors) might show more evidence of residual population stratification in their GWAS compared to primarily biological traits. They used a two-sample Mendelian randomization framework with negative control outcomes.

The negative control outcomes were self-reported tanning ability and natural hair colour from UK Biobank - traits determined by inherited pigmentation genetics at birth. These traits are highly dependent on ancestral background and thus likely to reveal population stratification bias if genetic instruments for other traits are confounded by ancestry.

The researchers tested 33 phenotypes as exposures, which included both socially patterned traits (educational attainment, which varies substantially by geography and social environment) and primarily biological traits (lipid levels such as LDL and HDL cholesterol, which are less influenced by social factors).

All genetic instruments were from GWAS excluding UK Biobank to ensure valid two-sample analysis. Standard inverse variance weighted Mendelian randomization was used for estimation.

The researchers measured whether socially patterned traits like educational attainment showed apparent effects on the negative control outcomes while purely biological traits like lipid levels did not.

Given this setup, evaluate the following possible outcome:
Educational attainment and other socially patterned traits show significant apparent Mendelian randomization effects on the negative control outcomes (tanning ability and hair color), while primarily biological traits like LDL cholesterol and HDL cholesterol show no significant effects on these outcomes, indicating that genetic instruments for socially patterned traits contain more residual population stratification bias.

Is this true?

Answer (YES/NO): NO